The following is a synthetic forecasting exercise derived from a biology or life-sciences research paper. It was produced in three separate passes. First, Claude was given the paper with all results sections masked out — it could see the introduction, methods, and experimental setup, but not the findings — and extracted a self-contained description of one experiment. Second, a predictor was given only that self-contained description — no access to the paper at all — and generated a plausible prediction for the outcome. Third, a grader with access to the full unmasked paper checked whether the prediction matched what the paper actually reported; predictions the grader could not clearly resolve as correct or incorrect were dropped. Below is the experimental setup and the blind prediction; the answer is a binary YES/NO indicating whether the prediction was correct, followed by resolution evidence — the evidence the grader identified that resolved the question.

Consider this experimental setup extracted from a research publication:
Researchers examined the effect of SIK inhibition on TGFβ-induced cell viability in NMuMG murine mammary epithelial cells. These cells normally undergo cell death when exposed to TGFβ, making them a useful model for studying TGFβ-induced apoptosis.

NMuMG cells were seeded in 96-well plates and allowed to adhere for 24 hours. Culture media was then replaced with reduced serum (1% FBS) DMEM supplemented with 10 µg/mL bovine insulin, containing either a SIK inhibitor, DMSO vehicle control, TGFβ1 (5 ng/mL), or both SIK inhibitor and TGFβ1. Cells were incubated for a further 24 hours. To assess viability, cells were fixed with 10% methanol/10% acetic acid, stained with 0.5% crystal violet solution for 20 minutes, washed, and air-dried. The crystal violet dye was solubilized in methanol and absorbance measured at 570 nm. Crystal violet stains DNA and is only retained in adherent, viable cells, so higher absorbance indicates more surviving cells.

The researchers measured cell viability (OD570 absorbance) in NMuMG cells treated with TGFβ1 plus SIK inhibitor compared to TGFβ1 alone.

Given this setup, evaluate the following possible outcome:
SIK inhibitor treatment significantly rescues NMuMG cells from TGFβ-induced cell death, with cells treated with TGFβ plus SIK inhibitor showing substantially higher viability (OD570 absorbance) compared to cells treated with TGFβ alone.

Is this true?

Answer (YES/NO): NO